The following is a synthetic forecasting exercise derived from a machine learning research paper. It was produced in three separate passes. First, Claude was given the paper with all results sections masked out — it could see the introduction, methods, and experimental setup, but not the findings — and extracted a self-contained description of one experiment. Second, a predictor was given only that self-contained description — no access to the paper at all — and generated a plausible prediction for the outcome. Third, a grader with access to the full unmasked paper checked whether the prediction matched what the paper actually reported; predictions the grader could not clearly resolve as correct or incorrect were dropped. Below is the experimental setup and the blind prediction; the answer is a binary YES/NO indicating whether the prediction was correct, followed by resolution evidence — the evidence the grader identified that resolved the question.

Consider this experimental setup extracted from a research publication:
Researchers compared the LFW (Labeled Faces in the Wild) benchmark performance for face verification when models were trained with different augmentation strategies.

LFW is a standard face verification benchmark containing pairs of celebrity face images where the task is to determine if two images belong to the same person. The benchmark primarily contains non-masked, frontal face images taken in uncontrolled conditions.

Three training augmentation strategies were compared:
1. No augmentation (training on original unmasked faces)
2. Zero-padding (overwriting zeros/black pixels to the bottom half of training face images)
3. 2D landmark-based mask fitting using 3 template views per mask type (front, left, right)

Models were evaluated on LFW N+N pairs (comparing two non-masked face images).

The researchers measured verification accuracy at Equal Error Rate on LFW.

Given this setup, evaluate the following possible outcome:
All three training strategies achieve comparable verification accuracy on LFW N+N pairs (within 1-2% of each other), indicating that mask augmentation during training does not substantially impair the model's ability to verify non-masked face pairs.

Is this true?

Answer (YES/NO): NO